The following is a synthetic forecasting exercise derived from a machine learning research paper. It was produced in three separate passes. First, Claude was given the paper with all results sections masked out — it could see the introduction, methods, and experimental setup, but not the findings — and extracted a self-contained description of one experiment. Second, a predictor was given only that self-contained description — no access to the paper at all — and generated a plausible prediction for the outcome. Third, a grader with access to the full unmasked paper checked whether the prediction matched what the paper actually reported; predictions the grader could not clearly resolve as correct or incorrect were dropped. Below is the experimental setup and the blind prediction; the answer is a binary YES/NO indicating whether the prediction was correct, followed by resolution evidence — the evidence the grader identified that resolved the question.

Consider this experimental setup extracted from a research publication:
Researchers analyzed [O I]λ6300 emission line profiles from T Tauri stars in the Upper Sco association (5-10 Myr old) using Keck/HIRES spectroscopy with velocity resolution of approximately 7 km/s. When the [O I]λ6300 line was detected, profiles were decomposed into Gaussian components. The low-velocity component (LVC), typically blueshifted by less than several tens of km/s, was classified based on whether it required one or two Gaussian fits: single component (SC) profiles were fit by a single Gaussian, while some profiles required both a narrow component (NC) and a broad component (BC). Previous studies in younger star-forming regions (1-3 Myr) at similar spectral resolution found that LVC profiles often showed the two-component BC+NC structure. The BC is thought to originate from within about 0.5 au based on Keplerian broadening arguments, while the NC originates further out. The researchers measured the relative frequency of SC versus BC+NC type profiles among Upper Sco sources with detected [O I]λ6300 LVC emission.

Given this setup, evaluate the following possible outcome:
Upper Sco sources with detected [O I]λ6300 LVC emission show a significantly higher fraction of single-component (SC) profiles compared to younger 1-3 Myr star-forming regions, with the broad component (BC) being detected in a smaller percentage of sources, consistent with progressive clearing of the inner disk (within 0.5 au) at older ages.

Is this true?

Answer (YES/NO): NO